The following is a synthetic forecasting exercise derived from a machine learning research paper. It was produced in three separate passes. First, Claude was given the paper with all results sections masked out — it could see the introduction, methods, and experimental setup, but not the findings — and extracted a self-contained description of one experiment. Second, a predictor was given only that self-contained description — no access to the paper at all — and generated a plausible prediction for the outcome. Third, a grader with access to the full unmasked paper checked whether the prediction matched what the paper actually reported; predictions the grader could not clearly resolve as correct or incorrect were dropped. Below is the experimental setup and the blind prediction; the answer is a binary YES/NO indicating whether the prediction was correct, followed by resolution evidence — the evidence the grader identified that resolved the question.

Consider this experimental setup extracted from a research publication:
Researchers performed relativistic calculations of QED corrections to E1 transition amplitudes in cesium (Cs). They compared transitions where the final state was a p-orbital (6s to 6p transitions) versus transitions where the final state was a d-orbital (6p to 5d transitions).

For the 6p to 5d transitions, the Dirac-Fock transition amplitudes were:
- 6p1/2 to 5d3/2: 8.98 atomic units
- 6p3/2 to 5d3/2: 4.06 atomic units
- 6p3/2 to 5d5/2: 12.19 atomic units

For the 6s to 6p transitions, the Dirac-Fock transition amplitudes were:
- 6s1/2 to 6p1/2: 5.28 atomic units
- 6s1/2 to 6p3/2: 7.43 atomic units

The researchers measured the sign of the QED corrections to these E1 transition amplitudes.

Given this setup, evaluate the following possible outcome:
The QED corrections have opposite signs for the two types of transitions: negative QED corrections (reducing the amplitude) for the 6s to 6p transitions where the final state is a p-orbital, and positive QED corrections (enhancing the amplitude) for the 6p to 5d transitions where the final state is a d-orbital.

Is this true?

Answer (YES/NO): NO